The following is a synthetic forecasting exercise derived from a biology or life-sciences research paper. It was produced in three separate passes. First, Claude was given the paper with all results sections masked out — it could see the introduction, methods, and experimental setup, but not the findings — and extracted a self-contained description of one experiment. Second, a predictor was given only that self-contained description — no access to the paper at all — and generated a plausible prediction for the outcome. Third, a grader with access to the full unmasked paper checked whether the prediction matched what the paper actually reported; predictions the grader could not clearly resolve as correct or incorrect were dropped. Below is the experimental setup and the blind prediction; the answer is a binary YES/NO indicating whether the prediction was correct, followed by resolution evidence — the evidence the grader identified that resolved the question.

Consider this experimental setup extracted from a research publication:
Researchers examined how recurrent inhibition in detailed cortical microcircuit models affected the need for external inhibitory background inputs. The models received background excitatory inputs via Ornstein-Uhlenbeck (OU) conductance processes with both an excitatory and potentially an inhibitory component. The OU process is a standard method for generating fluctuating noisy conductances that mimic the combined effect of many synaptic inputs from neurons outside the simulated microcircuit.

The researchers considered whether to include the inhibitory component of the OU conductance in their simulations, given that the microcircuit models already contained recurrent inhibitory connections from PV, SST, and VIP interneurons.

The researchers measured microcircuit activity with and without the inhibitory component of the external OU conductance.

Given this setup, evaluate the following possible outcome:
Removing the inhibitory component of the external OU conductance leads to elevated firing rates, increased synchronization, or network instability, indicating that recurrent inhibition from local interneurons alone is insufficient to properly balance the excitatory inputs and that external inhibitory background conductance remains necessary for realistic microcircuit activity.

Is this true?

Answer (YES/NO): NO